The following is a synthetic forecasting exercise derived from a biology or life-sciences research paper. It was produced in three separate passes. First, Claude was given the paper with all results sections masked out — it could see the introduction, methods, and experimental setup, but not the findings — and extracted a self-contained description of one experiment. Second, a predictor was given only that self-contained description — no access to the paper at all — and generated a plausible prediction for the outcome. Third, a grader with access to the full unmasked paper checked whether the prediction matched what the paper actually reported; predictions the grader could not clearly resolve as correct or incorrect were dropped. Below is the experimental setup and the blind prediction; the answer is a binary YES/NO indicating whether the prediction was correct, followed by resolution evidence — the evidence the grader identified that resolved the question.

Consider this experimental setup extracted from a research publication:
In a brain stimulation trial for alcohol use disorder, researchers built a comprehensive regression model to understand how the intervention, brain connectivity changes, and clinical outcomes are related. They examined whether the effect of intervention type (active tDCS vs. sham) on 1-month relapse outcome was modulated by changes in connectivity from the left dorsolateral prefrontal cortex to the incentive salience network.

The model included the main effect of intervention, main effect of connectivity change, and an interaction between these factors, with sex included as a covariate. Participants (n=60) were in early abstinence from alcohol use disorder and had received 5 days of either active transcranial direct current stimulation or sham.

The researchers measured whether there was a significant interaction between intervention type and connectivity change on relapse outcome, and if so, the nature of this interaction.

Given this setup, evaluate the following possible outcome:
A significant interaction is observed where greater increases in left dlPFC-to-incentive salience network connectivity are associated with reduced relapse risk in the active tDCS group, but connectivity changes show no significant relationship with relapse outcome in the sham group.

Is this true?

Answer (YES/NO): NO